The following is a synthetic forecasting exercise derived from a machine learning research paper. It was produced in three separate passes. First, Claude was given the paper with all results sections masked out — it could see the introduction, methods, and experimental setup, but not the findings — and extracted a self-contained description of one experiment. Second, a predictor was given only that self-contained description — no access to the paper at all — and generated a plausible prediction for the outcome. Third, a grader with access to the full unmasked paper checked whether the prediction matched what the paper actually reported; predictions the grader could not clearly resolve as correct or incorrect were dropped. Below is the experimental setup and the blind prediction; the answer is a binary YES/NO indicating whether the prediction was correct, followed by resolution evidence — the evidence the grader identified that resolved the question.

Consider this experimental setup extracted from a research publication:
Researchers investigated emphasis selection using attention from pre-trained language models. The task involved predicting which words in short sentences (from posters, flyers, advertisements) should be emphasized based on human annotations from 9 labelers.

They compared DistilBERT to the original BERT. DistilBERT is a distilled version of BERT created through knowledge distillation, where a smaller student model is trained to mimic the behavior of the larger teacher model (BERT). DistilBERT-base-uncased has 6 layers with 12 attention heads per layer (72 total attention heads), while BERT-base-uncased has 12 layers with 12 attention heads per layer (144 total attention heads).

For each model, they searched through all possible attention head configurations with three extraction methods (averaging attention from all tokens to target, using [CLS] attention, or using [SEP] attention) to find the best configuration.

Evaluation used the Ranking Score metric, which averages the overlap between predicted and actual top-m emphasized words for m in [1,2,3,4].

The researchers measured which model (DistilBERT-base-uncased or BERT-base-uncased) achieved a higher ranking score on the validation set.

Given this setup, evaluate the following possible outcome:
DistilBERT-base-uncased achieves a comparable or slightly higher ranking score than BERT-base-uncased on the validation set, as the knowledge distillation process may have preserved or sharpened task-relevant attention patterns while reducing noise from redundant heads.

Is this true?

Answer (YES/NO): YES